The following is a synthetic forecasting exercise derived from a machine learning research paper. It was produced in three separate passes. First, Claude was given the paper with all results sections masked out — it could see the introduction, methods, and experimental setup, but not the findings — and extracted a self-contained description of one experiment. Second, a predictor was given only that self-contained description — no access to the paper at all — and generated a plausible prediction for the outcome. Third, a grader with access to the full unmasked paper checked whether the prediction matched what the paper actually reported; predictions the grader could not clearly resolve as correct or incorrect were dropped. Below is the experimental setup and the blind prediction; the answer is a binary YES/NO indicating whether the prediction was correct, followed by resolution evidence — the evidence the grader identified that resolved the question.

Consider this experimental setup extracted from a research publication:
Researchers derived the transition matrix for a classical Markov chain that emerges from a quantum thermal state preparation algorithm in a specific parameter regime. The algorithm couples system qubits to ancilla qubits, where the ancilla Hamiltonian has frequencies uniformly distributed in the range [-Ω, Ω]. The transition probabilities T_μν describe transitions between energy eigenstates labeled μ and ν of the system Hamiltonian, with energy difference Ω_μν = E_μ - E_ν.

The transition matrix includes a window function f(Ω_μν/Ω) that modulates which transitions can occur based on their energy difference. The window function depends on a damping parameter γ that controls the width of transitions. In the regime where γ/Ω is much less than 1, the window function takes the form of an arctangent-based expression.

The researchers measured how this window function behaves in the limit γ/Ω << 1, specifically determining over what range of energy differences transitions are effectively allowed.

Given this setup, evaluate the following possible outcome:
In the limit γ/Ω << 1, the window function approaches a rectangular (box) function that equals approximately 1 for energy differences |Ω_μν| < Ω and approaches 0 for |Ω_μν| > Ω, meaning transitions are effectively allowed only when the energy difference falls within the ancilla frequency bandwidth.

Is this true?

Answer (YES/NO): YES